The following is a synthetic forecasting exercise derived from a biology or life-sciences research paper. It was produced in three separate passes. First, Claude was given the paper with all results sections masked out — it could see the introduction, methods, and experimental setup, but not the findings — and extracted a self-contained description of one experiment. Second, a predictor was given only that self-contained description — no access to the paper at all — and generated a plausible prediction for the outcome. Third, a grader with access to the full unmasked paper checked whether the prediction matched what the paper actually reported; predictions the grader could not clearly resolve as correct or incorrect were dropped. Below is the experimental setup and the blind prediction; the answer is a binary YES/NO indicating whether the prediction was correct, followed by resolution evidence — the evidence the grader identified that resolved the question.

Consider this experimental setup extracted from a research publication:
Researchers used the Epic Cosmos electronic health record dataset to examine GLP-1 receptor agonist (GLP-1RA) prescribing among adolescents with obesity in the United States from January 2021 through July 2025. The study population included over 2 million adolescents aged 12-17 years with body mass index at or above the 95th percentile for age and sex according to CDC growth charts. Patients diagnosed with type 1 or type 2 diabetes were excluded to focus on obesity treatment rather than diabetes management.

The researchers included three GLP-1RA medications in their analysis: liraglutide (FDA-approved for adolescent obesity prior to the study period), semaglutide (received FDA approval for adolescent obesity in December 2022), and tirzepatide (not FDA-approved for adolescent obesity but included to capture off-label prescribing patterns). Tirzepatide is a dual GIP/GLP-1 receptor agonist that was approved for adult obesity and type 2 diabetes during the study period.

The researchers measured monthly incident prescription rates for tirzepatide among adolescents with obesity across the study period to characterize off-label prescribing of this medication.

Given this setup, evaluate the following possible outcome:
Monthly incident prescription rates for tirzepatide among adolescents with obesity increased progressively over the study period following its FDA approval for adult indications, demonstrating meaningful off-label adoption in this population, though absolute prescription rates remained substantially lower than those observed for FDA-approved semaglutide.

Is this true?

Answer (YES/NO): YES